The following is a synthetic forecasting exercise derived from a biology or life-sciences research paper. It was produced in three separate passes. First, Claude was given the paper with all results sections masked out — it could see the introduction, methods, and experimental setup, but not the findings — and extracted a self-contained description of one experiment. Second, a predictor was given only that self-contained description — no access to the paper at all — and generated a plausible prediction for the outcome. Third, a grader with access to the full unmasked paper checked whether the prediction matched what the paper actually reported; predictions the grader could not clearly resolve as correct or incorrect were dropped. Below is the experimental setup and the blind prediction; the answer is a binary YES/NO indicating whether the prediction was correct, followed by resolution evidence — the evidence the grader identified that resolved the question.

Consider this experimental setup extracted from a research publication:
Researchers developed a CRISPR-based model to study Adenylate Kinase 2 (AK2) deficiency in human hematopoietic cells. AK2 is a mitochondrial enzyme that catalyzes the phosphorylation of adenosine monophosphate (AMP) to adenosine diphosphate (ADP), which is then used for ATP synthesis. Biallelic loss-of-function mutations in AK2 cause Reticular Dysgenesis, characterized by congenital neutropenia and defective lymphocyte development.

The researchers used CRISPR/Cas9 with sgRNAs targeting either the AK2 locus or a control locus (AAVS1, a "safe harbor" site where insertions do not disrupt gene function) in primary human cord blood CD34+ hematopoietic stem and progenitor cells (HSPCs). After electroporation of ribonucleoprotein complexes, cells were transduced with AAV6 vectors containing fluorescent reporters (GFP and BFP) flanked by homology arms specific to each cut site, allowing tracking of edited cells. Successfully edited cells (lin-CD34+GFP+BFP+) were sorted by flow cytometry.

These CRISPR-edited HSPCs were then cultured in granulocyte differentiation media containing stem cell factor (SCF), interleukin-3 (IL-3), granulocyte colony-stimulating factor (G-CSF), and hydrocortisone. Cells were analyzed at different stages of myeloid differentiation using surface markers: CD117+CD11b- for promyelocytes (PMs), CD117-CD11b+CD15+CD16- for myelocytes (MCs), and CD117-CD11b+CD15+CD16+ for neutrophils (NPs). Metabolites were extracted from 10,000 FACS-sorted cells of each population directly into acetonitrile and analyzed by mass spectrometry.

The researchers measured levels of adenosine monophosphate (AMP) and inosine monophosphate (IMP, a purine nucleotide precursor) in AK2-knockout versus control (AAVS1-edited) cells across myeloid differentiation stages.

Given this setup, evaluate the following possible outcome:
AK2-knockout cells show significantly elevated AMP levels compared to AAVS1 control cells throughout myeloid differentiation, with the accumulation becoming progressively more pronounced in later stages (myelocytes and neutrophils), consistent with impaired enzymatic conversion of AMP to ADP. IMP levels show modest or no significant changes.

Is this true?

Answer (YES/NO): NO